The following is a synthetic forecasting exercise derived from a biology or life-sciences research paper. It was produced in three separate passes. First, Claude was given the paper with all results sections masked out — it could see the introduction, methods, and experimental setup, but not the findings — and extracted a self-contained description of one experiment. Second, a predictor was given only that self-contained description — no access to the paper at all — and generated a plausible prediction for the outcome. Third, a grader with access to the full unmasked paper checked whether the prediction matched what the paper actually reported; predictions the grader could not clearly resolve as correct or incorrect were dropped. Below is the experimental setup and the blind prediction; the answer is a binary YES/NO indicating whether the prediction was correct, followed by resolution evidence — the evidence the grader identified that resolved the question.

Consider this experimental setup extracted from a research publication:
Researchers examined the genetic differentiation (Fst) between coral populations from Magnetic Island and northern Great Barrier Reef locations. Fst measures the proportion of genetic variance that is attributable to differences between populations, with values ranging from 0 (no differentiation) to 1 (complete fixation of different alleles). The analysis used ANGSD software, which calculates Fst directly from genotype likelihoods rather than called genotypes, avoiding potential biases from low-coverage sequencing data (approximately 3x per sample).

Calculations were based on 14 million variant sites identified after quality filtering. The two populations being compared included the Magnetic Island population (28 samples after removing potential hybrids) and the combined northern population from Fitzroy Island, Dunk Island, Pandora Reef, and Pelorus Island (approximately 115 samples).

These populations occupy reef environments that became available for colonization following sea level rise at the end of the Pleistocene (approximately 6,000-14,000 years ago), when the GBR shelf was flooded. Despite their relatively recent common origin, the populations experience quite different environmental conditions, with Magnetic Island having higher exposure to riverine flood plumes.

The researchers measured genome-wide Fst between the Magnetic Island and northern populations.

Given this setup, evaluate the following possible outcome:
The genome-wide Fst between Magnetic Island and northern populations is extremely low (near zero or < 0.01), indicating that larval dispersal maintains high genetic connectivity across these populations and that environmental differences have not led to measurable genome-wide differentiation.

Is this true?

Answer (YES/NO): NO